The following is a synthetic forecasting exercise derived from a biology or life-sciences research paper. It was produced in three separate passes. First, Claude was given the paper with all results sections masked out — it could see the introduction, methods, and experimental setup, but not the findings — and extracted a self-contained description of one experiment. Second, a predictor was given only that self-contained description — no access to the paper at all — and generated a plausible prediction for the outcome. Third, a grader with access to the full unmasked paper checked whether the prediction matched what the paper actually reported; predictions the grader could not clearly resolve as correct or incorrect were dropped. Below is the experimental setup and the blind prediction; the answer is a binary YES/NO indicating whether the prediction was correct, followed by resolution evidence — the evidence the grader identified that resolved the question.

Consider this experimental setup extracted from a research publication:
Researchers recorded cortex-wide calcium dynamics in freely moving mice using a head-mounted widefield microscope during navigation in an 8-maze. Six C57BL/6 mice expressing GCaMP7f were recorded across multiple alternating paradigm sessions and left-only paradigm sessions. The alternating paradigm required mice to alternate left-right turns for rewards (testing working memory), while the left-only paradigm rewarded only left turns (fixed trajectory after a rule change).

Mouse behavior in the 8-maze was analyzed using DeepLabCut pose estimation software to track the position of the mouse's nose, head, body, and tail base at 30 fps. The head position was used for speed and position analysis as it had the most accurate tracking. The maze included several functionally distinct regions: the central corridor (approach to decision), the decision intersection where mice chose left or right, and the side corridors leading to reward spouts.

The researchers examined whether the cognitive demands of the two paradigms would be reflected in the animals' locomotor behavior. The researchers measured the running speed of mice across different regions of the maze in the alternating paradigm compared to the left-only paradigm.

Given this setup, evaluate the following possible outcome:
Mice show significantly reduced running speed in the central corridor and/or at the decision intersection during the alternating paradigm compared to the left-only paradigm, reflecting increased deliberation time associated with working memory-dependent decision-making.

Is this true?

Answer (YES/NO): NO